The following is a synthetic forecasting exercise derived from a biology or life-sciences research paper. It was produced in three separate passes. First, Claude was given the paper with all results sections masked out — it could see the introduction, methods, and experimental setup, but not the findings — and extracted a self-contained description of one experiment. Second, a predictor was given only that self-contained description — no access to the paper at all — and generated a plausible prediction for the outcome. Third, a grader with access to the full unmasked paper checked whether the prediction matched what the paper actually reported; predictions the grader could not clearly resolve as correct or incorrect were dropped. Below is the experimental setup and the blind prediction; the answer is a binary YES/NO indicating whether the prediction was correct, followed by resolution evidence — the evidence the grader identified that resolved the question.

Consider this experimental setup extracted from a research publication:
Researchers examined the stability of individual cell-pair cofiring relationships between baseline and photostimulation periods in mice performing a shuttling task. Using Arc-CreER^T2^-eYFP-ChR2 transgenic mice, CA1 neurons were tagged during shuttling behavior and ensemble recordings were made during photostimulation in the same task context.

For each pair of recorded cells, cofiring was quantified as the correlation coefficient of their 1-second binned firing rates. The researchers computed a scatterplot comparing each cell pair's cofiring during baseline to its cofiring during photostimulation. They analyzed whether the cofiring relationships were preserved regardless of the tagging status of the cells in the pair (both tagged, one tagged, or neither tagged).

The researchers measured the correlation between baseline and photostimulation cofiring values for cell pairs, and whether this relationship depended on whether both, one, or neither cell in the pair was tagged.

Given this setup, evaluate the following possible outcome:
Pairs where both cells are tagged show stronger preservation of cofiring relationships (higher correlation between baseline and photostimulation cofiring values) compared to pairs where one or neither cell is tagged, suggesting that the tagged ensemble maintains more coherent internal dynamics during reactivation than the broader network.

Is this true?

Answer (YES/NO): NO